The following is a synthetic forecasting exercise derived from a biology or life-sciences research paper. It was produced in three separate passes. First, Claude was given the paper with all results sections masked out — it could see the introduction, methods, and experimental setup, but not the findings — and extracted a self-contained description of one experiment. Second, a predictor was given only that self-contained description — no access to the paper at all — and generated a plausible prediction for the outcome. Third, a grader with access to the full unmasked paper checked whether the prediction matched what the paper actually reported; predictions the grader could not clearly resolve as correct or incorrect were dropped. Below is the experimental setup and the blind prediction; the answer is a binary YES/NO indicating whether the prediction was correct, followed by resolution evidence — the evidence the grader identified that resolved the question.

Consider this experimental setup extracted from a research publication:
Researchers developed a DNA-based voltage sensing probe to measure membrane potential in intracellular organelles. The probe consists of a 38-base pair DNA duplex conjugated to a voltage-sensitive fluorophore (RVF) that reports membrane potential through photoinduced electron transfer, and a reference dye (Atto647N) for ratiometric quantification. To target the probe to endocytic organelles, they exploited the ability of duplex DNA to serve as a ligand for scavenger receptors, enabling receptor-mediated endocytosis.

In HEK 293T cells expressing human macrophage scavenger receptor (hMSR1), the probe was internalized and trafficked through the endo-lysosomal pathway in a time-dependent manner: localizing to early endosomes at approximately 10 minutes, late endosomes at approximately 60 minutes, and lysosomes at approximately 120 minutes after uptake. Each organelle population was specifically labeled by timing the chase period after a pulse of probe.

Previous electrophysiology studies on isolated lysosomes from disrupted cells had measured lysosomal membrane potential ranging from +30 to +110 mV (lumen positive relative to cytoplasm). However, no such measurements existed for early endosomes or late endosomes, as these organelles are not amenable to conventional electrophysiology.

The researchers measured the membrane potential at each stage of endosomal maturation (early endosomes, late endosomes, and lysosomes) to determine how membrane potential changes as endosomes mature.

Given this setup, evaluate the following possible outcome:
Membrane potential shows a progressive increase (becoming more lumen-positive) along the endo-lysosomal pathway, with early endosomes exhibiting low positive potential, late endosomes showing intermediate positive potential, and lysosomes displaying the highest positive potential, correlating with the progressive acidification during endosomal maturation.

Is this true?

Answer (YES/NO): NO